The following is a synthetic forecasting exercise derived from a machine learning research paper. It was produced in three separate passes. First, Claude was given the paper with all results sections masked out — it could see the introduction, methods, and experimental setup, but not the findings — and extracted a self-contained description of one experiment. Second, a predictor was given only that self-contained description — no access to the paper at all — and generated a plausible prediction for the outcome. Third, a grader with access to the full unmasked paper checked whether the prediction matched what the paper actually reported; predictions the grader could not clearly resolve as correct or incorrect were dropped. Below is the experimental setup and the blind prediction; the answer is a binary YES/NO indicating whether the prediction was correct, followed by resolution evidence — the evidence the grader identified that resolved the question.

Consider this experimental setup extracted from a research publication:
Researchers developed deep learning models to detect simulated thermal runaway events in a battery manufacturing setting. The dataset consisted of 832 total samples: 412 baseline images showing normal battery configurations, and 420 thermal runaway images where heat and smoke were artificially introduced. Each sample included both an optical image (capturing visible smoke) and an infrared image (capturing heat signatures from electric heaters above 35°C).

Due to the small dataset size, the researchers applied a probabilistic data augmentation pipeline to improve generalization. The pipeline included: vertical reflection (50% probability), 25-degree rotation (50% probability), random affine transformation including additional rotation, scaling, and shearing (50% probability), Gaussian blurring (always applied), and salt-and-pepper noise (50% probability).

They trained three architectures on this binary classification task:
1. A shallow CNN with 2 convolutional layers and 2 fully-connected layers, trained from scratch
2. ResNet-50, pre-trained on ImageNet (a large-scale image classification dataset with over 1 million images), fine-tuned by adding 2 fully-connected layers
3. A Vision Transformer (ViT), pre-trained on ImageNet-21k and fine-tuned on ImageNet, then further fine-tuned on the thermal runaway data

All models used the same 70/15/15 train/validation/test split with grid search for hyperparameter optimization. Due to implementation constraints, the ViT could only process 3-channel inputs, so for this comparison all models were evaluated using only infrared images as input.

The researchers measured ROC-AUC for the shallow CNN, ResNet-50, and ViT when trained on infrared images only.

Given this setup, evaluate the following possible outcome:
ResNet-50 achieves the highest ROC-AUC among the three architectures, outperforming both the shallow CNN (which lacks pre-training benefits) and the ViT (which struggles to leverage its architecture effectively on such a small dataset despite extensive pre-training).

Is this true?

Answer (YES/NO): NO